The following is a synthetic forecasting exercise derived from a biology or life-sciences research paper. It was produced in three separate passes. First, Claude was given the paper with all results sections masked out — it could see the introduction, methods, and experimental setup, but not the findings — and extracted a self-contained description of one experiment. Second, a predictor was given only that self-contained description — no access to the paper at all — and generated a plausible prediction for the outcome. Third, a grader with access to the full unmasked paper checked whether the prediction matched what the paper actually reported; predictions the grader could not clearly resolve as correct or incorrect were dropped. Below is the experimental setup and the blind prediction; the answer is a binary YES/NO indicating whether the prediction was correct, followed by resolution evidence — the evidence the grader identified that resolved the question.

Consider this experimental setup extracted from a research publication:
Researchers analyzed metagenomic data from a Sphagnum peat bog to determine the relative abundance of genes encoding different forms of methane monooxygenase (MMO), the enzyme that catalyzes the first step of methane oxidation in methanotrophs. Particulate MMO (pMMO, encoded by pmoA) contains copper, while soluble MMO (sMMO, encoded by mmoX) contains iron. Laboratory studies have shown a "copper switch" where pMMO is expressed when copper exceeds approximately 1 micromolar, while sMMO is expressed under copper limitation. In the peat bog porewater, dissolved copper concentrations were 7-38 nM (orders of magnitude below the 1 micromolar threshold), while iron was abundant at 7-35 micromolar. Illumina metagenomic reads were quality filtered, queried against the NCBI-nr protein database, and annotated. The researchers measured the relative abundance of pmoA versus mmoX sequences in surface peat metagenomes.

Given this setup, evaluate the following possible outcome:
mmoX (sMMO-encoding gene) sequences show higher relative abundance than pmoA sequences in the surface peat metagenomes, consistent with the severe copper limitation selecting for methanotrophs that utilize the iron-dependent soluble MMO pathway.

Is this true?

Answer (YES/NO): NO